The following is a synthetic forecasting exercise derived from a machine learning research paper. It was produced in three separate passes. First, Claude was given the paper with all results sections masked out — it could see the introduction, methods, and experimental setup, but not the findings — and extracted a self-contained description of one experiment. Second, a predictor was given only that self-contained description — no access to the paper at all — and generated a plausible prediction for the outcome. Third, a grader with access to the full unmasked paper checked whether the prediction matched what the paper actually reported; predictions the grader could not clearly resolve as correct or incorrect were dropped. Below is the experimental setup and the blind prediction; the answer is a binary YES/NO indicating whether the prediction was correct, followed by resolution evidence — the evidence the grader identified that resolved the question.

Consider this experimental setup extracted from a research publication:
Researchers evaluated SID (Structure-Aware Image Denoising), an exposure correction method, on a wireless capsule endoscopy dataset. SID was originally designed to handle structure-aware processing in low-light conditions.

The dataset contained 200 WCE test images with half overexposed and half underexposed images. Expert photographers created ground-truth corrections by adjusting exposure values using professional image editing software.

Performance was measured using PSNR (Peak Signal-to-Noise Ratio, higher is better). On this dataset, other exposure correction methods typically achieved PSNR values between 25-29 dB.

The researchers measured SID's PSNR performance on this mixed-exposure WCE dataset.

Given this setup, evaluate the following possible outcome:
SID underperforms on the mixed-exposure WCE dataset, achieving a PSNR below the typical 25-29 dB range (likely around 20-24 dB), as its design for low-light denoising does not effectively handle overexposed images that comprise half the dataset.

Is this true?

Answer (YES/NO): YES